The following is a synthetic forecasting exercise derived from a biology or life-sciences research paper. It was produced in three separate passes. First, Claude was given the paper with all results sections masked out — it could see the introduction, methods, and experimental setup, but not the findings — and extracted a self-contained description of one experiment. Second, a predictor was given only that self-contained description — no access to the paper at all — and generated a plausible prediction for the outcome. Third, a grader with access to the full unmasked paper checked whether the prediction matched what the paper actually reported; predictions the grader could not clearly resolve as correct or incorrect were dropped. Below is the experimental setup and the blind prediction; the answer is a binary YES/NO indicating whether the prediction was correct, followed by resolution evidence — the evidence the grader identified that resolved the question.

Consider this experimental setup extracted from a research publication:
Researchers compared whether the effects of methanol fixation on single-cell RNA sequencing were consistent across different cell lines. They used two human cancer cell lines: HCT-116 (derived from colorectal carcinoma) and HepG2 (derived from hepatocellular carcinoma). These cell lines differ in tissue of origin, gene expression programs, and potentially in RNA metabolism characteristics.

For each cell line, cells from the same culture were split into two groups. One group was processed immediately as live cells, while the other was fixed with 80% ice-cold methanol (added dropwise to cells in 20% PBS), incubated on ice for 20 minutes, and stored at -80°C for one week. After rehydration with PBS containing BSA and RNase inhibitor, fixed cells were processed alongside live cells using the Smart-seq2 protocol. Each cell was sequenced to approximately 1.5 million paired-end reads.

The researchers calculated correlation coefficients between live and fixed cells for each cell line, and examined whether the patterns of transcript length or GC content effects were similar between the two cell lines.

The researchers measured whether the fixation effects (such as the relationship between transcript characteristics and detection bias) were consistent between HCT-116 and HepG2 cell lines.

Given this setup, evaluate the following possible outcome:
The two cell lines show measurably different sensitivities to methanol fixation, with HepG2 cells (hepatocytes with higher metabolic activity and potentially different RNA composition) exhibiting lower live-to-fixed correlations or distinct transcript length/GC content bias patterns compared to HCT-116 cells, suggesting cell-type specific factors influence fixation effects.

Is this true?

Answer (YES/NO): NO